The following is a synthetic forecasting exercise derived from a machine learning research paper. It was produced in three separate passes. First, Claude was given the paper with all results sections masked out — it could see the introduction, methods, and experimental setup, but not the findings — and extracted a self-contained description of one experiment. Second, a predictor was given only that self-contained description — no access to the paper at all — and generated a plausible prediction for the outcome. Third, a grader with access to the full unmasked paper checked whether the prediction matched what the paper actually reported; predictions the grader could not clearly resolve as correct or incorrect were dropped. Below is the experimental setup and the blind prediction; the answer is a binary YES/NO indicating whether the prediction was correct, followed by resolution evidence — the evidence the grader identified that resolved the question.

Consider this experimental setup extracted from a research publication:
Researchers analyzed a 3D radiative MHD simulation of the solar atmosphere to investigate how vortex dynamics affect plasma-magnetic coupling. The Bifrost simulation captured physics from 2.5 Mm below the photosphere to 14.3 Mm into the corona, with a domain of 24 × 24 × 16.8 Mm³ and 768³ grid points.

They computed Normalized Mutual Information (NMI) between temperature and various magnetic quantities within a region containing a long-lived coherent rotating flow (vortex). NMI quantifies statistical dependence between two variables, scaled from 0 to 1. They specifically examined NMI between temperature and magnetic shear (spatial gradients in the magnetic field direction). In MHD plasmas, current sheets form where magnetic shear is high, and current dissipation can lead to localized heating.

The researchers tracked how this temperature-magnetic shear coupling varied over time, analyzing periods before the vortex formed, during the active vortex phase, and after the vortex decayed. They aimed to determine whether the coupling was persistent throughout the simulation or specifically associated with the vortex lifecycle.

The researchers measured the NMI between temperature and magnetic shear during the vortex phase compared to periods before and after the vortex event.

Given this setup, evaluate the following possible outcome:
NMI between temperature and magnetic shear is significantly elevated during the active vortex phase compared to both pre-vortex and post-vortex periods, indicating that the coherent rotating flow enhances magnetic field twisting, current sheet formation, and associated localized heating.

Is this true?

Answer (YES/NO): YES